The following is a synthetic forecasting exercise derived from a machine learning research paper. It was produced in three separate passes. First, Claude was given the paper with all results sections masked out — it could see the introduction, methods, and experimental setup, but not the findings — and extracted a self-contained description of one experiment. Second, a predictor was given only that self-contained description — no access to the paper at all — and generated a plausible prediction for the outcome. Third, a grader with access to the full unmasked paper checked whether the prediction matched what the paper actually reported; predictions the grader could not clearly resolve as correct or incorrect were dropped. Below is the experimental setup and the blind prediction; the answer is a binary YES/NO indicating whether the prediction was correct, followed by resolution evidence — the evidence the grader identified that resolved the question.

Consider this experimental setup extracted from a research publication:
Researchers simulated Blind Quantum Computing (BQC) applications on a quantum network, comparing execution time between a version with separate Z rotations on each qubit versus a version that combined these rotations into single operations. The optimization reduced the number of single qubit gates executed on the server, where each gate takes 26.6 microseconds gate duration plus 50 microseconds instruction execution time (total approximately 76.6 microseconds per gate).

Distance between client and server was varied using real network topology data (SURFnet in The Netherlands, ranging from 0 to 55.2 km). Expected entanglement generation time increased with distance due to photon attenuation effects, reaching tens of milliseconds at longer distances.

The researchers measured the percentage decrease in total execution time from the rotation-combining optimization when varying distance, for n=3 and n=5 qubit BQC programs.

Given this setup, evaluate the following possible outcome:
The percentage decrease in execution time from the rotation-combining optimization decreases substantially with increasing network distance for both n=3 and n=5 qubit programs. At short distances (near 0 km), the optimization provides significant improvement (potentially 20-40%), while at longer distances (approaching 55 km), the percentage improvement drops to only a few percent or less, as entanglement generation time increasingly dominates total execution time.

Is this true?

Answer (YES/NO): NO